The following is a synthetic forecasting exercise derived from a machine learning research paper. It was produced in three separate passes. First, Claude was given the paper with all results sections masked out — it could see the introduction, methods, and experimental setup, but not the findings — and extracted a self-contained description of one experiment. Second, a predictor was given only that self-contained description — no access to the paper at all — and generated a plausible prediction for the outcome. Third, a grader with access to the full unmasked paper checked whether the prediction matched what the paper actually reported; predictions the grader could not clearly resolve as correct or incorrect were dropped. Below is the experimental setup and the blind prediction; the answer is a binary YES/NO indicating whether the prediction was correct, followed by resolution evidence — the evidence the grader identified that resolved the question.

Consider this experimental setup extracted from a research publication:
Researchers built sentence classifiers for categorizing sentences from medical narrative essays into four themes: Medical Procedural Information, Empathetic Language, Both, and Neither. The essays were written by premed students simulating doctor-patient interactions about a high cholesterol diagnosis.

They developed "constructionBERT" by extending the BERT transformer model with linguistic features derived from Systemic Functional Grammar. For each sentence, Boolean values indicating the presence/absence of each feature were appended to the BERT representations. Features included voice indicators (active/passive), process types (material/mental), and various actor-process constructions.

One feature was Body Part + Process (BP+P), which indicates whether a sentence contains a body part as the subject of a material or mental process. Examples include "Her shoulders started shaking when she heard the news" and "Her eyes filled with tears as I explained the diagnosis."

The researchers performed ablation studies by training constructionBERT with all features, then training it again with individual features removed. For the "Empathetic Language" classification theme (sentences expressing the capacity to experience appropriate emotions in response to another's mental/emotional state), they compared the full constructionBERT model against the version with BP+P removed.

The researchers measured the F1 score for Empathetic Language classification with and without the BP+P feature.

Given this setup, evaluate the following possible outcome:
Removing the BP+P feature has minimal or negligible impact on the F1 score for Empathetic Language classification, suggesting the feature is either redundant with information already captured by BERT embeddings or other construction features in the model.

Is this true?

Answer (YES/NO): NO